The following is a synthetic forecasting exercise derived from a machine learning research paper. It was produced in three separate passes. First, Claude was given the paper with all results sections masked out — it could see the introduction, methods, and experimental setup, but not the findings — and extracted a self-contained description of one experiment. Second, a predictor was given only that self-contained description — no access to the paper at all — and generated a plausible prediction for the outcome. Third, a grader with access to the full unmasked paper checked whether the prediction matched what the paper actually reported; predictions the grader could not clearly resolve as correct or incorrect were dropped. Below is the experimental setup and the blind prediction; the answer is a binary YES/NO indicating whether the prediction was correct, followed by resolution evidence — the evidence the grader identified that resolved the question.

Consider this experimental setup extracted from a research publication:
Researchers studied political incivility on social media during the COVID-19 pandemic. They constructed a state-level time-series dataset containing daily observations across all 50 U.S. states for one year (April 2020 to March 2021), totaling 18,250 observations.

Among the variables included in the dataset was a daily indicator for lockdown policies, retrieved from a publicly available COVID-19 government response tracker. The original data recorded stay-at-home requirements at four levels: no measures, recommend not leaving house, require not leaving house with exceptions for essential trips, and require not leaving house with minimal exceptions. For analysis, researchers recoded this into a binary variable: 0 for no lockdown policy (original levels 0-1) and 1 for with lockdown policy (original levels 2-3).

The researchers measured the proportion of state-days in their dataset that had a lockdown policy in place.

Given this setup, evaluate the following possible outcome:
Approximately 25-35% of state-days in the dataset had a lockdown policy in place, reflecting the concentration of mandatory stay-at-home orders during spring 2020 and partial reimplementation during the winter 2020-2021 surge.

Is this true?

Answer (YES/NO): NO